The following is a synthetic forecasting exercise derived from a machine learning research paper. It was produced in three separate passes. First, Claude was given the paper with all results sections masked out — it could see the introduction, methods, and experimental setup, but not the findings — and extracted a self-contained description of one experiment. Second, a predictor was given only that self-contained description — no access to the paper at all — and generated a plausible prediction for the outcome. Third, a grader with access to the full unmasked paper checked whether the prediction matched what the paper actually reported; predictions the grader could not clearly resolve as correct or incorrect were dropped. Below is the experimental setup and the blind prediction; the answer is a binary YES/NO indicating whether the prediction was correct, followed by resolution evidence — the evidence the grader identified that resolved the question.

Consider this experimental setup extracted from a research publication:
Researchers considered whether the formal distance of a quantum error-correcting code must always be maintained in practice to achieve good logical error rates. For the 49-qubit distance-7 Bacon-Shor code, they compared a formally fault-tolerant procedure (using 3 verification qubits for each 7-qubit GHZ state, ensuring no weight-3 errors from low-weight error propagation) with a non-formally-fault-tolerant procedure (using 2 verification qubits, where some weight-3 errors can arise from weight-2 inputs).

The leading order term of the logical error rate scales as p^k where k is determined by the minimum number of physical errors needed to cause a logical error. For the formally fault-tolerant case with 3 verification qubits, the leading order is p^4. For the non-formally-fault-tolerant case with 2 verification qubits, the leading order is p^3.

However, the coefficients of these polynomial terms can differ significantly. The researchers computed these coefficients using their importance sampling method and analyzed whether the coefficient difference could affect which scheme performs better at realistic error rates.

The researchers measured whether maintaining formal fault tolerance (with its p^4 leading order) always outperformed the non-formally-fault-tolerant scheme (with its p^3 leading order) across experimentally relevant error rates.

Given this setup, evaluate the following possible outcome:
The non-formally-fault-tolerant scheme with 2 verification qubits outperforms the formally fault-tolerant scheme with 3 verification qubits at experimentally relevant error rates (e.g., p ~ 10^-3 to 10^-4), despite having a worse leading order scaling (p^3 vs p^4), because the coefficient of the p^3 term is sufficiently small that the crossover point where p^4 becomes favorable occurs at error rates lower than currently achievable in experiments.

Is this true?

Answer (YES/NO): NO